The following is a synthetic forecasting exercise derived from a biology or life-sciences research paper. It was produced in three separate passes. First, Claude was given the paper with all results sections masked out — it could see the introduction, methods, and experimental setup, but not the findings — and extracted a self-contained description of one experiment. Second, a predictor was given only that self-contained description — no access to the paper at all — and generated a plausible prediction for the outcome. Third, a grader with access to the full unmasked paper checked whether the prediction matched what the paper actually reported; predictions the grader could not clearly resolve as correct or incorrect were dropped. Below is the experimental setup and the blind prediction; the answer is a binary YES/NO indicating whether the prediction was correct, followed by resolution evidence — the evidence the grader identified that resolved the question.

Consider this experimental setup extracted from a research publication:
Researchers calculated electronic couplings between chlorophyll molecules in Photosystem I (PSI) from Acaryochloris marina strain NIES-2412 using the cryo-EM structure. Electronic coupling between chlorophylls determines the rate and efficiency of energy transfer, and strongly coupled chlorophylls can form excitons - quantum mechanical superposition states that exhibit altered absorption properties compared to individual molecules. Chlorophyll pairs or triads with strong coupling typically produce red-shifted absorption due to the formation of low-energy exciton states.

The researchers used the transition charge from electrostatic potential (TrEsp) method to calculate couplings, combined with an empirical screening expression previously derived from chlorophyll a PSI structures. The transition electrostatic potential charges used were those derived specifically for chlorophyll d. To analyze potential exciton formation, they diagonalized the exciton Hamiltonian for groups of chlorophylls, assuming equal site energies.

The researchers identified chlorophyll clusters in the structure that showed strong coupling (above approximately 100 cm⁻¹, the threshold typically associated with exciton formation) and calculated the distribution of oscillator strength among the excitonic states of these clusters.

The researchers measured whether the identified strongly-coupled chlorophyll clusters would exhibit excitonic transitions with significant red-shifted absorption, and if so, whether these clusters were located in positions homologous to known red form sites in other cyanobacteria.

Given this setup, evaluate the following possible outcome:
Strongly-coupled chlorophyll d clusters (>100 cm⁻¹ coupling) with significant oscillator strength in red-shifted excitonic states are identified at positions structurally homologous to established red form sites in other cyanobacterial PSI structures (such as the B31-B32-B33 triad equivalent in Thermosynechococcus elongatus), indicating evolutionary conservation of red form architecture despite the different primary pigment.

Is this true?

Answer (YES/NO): YES